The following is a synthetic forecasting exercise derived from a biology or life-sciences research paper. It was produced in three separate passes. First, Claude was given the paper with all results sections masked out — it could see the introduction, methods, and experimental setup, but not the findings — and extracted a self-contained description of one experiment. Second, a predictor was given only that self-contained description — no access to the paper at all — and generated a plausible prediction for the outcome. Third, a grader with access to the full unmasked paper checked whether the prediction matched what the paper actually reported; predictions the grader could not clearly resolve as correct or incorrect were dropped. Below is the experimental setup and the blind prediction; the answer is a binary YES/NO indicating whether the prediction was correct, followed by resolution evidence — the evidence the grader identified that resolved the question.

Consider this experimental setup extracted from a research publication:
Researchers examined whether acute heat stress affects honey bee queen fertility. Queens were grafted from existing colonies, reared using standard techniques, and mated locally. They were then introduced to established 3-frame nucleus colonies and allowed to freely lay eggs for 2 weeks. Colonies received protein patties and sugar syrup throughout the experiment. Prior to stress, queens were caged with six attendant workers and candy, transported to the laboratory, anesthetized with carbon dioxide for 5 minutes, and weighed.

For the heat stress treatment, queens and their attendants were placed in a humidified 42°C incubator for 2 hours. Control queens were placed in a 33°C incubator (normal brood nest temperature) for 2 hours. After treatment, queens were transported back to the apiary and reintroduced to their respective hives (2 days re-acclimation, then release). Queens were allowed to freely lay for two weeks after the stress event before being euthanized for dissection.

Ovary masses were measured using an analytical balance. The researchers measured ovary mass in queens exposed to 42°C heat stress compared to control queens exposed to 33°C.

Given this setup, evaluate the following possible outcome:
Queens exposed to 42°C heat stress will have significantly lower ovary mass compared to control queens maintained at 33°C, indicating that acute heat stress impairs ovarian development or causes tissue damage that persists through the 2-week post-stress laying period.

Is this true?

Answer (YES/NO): NO